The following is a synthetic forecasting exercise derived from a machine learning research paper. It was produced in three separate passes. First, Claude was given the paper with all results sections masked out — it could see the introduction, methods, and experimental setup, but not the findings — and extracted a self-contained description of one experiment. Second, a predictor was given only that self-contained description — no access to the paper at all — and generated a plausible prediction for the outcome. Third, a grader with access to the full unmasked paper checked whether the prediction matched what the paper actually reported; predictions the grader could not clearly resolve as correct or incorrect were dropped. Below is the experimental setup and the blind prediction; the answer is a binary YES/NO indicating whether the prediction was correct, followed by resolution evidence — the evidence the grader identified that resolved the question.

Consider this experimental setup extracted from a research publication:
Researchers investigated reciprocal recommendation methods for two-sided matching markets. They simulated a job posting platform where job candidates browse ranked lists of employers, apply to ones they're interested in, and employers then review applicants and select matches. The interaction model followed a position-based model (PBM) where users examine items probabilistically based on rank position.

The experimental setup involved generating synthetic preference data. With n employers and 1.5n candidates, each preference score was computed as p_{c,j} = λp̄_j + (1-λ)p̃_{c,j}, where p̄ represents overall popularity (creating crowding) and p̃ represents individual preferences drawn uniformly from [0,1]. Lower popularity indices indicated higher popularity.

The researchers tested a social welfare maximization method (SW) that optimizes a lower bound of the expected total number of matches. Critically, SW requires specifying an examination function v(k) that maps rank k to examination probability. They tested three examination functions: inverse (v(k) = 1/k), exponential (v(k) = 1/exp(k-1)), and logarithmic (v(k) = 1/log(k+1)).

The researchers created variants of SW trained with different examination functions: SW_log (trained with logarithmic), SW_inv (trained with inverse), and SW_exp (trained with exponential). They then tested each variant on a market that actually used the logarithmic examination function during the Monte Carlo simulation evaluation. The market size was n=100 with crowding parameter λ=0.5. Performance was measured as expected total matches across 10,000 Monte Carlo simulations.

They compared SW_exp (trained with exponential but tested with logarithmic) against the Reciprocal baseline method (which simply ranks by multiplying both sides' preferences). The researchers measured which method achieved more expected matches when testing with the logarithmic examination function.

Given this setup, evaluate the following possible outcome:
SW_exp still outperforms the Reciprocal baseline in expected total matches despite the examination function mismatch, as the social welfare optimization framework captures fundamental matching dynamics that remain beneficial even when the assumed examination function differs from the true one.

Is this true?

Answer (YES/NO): NO